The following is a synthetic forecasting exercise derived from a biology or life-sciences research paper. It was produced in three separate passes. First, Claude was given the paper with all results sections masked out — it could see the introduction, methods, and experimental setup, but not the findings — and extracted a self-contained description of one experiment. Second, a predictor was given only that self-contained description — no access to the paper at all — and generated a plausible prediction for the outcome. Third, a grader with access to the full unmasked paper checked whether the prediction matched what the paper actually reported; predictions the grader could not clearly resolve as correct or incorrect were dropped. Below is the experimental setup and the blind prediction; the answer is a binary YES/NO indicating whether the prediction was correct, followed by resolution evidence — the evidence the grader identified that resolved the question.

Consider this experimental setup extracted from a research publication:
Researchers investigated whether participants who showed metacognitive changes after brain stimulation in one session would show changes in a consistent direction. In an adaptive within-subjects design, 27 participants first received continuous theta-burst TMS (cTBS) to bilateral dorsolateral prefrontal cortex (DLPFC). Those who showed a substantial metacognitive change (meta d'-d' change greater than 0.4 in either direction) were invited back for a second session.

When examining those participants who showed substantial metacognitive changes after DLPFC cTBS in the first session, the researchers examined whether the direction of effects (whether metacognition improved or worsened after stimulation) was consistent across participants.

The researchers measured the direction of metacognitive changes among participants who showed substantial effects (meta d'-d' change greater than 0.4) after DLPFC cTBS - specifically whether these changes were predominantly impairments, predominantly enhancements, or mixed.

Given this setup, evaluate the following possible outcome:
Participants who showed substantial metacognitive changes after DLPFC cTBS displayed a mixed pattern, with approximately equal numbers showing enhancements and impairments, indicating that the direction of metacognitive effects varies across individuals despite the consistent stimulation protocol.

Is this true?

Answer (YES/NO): YES